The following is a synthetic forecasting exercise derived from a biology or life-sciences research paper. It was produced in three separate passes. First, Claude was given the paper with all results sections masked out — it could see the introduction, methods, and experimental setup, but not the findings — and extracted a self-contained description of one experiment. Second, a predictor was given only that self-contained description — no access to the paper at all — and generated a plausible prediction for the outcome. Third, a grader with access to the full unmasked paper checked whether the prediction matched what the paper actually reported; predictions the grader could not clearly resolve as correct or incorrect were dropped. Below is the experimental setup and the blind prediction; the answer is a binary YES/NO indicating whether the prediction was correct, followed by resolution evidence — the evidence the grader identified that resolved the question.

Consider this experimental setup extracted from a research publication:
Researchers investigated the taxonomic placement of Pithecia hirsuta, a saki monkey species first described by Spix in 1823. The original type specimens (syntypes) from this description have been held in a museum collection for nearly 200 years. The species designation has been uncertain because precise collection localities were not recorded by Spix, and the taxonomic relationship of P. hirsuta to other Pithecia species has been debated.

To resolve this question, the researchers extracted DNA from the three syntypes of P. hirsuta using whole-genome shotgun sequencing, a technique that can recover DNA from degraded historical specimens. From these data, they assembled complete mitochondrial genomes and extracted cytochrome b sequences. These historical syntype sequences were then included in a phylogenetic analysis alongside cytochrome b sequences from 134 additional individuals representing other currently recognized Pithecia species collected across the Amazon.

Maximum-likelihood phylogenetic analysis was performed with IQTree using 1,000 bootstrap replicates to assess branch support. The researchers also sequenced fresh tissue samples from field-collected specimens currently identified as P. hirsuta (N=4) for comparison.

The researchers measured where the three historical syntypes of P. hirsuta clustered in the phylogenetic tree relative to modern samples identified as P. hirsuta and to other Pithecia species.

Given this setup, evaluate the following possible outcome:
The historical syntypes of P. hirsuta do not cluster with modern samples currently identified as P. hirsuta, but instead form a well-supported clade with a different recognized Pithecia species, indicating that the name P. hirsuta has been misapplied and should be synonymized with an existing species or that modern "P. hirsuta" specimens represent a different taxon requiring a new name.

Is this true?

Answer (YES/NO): NO